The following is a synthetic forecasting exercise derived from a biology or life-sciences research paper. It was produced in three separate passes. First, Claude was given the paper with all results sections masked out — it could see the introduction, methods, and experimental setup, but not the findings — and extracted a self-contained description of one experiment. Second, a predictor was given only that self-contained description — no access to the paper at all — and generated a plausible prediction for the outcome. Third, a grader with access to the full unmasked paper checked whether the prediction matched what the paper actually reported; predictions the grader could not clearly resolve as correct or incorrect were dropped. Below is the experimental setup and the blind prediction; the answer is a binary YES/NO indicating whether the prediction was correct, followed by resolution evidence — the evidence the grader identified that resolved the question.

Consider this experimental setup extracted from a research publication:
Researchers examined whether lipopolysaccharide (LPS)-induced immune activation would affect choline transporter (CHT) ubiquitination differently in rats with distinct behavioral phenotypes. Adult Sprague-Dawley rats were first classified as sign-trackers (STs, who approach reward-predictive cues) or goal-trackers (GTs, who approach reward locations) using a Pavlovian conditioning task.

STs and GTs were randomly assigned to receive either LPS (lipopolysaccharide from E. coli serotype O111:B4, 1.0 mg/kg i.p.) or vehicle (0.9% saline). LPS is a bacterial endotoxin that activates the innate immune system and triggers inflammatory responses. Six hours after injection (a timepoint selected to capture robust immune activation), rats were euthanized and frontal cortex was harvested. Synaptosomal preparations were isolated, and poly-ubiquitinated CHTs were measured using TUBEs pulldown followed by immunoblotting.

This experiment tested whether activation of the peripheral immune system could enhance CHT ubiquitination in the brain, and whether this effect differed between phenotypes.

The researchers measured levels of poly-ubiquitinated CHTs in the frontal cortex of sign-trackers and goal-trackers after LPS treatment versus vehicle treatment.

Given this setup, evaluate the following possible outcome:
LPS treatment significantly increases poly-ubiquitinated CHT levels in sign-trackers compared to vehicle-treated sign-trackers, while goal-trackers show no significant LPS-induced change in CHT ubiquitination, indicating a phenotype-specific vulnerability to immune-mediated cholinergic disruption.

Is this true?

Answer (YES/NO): NO